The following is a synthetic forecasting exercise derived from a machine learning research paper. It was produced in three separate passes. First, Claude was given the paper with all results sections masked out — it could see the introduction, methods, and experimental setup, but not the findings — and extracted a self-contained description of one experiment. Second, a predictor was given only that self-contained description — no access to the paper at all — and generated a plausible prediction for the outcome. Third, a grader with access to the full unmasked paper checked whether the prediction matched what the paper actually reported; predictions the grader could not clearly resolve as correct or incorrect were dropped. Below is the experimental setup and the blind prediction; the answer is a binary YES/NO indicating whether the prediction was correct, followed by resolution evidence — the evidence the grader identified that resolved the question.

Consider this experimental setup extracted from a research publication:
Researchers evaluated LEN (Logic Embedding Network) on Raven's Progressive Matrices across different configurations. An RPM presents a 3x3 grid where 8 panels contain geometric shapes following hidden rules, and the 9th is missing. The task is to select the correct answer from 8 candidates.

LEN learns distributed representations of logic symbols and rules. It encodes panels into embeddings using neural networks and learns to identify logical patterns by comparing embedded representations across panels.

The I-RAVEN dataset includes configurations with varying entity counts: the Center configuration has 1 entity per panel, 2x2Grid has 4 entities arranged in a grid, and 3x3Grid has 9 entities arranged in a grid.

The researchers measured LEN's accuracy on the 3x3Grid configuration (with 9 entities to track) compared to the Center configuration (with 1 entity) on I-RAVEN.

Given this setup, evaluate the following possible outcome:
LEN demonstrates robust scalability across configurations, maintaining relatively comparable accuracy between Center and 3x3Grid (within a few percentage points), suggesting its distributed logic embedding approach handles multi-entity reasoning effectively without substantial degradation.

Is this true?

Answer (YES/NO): NO